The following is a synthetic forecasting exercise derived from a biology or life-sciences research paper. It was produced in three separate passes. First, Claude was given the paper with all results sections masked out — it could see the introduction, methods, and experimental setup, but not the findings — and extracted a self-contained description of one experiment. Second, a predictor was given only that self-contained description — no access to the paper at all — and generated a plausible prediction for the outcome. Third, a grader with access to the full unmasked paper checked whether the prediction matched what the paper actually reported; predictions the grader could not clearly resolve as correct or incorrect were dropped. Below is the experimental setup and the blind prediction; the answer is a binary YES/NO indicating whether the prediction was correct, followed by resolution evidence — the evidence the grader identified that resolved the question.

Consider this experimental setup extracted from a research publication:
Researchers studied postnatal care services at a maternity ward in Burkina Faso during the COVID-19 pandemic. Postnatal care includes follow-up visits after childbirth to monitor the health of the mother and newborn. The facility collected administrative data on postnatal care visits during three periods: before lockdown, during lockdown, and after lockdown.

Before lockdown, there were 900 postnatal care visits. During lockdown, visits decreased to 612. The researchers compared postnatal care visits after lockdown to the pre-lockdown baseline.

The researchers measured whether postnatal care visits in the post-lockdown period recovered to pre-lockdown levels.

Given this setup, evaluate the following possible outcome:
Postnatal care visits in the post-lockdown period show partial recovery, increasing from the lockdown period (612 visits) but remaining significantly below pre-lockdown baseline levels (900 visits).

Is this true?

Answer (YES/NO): YES